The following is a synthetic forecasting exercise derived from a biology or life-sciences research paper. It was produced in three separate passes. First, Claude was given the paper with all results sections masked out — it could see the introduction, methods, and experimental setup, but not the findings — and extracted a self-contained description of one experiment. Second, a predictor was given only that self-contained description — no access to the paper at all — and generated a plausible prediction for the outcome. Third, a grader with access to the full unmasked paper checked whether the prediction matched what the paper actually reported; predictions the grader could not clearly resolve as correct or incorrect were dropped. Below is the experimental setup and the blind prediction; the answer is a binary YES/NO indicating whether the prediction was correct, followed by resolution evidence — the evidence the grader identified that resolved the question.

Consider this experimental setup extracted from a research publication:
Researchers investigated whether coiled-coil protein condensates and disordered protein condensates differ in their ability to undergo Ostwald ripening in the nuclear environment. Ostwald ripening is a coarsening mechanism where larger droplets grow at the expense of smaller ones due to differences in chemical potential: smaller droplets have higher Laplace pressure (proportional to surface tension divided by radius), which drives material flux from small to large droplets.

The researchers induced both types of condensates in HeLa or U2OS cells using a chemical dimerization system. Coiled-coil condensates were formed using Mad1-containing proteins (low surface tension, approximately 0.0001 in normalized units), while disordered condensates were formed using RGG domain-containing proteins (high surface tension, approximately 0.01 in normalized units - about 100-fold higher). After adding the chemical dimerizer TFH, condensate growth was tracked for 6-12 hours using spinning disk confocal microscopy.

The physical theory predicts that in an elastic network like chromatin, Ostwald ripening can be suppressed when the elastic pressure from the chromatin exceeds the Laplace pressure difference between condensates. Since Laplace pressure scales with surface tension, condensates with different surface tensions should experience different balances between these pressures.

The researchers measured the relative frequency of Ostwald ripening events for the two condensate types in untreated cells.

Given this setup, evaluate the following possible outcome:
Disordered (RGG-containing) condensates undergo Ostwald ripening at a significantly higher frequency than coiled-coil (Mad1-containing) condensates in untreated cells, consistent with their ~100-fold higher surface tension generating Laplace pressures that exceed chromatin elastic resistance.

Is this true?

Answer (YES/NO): YES